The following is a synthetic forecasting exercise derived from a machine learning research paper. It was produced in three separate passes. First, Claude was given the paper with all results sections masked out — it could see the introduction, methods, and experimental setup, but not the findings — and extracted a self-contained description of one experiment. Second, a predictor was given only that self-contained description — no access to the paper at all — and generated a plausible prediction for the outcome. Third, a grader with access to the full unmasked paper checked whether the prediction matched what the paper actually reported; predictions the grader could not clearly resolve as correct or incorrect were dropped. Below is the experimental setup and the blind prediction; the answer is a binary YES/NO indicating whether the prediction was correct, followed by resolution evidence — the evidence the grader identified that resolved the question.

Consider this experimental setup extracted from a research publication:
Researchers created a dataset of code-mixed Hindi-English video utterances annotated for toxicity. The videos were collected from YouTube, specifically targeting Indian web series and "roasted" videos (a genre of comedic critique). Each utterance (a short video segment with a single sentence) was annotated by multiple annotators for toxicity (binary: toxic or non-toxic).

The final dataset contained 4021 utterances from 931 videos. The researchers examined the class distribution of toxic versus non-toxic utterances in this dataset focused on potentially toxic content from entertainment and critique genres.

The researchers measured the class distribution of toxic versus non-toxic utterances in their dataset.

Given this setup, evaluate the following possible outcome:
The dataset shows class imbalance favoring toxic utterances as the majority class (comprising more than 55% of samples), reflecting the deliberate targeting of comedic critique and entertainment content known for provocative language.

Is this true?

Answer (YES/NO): NO